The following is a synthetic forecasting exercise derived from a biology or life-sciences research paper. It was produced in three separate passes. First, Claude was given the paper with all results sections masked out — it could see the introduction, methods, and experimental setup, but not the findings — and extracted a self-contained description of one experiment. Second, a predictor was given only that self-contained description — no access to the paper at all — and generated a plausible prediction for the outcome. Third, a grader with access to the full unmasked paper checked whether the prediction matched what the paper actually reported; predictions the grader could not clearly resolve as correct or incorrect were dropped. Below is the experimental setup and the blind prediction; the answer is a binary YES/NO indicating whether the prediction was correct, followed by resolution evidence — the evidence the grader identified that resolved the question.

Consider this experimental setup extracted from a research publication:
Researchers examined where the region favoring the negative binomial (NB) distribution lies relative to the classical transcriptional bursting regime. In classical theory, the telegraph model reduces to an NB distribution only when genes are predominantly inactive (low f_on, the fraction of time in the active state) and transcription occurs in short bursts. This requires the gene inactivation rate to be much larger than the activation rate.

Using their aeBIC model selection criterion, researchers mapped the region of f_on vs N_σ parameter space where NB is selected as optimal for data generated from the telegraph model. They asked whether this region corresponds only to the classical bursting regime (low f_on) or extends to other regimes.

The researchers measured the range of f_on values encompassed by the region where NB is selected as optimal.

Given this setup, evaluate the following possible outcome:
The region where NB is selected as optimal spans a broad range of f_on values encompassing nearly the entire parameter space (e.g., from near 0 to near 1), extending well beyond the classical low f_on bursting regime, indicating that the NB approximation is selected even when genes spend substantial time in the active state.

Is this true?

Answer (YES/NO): YES